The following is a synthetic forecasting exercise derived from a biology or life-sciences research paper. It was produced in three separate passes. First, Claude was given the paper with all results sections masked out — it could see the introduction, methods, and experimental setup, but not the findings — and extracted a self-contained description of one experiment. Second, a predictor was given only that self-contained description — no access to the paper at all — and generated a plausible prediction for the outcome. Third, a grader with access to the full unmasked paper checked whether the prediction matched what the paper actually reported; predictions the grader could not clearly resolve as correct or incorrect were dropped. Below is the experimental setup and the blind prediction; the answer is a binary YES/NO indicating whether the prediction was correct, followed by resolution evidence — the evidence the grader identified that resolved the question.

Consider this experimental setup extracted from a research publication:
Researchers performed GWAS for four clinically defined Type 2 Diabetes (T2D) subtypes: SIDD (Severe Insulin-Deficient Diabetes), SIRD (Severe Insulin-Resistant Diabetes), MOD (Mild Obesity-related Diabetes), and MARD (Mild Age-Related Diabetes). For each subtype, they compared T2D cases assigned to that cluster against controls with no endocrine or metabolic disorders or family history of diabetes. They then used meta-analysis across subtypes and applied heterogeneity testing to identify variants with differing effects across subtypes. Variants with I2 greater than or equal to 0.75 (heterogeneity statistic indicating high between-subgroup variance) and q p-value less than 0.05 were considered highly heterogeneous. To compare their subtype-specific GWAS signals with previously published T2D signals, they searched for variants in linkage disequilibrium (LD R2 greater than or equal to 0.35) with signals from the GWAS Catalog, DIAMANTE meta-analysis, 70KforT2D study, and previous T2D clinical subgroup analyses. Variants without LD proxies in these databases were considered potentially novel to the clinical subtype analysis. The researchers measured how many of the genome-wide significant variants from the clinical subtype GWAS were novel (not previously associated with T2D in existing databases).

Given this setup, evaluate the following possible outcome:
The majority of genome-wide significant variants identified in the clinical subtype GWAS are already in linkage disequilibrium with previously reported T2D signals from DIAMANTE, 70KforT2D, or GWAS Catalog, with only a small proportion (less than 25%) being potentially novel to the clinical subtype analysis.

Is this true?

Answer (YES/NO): NO